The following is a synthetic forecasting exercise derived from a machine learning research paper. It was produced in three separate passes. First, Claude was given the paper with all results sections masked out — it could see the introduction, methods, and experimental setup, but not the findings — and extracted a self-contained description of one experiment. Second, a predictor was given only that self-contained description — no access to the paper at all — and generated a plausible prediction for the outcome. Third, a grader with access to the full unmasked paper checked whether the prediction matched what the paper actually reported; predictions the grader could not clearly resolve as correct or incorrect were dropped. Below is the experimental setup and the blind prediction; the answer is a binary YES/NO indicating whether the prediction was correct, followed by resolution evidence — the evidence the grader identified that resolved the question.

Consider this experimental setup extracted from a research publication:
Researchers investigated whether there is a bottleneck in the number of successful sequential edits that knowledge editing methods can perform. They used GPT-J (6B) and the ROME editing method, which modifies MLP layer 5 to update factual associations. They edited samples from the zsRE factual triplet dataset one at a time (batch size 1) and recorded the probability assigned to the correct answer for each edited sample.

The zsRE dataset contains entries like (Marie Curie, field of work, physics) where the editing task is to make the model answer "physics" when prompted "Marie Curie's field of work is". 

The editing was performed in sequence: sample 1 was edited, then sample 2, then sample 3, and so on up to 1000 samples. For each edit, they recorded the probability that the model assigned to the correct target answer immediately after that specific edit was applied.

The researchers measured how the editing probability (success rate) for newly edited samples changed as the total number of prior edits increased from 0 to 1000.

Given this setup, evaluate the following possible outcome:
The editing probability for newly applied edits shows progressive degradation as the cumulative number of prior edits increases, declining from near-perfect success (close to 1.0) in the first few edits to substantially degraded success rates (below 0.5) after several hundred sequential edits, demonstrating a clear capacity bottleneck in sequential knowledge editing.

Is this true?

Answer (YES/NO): NO